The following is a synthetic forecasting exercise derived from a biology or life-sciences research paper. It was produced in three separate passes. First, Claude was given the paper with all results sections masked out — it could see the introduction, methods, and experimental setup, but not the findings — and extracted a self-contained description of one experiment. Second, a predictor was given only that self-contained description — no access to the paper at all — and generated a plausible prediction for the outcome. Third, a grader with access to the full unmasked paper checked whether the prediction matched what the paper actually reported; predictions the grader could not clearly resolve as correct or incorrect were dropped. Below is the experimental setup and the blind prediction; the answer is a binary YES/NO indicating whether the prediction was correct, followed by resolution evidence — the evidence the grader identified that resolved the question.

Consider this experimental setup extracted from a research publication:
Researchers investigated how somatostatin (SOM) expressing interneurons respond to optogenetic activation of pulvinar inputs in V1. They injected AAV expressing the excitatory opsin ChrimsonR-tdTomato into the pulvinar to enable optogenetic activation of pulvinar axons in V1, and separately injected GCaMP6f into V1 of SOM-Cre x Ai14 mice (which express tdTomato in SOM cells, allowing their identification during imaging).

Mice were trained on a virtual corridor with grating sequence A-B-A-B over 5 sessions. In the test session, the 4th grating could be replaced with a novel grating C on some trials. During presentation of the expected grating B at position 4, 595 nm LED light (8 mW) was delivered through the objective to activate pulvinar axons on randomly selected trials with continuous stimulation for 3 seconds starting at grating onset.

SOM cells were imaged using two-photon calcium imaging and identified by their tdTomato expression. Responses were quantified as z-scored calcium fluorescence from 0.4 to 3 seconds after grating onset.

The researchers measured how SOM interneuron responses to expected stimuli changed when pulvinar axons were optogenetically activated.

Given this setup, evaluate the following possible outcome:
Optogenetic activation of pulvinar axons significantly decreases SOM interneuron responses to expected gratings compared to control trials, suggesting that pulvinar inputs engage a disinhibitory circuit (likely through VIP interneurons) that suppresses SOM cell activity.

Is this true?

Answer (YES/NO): NO